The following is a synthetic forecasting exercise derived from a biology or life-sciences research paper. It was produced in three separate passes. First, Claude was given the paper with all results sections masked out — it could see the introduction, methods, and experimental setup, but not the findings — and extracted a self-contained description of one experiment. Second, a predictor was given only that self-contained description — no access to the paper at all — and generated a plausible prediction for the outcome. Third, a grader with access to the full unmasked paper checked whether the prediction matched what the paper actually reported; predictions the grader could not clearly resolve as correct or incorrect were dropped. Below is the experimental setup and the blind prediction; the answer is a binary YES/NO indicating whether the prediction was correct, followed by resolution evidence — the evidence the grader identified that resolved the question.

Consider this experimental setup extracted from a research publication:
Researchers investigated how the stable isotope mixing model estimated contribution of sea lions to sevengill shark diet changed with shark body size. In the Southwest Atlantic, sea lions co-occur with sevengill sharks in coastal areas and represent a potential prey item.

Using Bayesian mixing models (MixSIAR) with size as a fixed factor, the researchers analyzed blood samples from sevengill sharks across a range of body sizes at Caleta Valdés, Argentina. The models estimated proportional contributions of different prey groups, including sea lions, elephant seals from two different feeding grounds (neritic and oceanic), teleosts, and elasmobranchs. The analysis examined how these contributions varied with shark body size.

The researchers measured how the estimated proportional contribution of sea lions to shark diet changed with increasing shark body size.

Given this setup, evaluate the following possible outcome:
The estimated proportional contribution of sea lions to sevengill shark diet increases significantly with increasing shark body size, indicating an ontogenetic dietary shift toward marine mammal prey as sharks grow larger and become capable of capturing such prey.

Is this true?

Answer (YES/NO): NO